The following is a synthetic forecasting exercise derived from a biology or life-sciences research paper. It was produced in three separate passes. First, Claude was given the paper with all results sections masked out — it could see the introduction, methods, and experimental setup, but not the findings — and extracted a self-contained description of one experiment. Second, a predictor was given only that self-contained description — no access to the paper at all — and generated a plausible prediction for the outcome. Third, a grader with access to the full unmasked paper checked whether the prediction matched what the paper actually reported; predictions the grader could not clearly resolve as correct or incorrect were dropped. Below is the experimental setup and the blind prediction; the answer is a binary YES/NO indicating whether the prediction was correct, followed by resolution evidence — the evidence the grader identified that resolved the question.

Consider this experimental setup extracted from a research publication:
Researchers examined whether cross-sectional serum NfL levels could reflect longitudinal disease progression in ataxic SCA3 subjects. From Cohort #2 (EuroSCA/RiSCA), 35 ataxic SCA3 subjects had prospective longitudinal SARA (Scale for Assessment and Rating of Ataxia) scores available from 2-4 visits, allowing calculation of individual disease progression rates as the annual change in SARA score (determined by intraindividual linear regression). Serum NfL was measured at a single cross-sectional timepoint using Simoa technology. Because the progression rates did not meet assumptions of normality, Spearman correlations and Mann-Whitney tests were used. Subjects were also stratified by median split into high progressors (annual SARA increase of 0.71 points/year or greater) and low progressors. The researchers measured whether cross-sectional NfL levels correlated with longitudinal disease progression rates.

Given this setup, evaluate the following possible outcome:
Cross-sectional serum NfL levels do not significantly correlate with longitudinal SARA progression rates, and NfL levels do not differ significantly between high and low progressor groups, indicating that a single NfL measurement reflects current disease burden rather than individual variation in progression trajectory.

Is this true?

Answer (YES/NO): NO